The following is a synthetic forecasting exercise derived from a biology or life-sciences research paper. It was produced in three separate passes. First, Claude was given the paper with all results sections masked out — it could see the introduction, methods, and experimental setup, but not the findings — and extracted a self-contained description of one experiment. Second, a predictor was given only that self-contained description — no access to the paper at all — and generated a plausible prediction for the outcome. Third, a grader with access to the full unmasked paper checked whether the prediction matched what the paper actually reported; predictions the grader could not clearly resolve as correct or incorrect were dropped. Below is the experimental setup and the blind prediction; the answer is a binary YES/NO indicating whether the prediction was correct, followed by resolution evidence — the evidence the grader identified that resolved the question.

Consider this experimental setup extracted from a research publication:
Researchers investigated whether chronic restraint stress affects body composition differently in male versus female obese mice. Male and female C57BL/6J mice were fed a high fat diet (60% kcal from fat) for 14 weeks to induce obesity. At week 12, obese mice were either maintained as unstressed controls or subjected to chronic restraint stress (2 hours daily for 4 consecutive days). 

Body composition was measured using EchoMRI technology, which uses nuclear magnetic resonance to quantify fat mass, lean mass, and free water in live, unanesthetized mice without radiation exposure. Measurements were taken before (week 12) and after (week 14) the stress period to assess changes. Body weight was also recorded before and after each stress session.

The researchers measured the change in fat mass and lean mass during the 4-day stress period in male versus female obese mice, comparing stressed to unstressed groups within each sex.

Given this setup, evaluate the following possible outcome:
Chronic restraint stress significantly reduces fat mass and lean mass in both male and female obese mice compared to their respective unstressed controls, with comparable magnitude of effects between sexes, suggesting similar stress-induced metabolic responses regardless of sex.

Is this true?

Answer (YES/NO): NO